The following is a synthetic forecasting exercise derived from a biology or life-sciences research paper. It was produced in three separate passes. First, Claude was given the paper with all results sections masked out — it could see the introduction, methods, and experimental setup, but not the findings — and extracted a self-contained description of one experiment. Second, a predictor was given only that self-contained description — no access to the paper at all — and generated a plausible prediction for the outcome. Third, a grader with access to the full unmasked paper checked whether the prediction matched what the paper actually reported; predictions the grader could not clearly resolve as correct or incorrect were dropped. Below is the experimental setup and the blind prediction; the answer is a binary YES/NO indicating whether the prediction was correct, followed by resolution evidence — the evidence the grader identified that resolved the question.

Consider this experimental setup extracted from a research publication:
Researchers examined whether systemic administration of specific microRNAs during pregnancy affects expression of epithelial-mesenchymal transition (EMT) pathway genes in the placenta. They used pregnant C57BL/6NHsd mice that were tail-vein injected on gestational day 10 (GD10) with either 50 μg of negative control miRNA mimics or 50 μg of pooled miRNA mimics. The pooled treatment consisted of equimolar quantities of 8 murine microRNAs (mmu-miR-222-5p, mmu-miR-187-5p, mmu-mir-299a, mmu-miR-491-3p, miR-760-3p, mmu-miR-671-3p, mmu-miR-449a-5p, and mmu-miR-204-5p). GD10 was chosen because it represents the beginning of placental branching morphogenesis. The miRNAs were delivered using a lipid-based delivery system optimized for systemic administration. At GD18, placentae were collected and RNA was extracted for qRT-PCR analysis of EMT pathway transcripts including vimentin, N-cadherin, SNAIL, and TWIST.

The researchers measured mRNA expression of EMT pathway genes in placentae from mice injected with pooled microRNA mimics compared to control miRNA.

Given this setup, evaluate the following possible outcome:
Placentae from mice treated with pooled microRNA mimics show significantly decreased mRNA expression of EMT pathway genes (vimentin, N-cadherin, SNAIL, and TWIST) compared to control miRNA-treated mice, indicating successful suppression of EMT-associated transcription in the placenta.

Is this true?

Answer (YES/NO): NO